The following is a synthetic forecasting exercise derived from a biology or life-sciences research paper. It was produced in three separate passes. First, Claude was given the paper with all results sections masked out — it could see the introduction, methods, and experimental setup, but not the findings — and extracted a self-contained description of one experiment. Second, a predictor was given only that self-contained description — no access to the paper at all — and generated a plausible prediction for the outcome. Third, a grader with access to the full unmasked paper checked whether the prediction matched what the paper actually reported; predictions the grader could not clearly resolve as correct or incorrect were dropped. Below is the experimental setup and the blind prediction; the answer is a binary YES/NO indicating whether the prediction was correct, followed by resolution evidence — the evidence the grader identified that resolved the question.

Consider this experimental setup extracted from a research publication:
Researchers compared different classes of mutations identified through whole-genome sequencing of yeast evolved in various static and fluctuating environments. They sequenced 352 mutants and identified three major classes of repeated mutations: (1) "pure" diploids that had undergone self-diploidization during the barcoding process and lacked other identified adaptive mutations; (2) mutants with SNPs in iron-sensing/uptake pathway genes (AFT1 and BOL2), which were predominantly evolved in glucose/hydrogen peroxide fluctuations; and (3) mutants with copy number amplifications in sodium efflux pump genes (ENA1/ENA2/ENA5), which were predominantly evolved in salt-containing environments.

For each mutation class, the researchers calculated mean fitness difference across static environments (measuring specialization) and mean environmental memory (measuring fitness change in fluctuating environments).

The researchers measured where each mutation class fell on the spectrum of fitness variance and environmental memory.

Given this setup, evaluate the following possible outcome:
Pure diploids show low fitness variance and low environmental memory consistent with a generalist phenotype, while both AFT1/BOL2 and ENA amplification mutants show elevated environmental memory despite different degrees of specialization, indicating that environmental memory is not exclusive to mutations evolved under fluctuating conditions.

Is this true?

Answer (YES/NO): NO